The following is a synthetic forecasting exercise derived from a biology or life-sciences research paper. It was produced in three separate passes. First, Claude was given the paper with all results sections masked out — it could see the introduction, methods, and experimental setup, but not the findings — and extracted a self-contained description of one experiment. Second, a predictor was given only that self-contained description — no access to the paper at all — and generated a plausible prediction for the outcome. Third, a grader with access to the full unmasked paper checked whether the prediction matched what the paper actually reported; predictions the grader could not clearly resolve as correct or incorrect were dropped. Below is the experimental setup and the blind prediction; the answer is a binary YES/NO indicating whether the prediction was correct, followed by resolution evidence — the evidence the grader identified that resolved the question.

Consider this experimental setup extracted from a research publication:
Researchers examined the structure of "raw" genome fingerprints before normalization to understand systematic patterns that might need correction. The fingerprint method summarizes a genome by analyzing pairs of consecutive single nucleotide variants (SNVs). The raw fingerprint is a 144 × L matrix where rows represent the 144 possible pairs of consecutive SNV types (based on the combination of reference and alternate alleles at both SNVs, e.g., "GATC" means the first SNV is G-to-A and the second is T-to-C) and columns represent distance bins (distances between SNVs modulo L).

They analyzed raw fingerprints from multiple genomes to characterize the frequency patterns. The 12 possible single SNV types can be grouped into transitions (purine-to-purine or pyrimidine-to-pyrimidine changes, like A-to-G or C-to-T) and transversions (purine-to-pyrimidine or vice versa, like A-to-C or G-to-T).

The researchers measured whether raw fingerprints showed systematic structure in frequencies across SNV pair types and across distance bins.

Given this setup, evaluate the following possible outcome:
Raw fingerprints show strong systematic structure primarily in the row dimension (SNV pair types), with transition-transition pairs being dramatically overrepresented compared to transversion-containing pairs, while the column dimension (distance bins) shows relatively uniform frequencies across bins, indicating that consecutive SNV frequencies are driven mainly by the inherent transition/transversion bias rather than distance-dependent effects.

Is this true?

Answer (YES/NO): NO